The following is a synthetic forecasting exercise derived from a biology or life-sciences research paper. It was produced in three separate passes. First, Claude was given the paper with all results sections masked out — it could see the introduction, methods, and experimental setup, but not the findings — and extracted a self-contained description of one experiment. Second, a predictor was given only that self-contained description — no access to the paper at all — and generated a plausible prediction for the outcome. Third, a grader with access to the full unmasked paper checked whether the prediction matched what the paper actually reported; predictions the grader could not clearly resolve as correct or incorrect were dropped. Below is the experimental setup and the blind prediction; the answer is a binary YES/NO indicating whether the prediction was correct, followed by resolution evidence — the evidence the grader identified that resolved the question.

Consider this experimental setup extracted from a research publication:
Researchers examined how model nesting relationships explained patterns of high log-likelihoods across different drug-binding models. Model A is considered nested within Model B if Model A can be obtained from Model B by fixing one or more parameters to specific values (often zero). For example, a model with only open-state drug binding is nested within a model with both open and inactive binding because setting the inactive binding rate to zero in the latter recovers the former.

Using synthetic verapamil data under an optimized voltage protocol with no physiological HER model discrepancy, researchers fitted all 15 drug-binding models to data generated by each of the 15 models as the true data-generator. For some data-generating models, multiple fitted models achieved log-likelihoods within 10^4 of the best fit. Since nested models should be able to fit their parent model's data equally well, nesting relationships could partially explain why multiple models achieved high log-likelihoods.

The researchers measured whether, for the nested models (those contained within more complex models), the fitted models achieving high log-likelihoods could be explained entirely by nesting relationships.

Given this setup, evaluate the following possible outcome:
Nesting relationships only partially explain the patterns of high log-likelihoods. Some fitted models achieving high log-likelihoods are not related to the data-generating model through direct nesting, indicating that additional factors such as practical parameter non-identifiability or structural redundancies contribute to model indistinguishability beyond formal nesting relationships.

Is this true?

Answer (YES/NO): YES